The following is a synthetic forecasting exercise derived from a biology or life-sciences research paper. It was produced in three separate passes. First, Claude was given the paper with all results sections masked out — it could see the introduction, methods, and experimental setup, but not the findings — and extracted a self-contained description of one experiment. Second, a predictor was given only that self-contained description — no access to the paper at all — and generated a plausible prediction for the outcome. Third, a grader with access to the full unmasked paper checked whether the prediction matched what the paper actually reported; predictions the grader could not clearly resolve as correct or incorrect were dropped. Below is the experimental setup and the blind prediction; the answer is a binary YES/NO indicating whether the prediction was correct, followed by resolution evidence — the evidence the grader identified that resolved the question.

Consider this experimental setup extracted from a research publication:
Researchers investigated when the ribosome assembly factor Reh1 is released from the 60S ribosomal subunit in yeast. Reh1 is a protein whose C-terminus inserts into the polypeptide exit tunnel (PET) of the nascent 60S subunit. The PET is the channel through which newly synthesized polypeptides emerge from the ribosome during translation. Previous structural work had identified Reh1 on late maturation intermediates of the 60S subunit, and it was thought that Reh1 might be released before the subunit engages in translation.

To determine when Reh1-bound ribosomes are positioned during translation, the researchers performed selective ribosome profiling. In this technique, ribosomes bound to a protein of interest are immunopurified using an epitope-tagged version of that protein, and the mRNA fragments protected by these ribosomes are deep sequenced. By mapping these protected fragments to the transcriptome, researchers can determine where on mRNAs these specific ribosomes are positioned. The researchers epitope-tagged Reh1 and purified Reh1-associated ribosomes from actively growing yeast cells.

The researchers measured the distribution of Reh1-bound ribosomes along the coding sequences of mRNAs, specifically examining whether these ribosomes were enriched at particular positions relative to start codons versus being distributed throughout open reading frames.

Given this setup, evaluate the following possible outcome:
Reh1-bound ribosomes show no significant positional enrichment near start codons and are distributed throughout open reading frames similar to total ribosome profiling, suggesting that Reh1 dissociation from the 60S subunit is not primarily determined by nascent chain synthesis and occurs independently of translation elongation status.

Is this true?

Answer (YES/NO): NO